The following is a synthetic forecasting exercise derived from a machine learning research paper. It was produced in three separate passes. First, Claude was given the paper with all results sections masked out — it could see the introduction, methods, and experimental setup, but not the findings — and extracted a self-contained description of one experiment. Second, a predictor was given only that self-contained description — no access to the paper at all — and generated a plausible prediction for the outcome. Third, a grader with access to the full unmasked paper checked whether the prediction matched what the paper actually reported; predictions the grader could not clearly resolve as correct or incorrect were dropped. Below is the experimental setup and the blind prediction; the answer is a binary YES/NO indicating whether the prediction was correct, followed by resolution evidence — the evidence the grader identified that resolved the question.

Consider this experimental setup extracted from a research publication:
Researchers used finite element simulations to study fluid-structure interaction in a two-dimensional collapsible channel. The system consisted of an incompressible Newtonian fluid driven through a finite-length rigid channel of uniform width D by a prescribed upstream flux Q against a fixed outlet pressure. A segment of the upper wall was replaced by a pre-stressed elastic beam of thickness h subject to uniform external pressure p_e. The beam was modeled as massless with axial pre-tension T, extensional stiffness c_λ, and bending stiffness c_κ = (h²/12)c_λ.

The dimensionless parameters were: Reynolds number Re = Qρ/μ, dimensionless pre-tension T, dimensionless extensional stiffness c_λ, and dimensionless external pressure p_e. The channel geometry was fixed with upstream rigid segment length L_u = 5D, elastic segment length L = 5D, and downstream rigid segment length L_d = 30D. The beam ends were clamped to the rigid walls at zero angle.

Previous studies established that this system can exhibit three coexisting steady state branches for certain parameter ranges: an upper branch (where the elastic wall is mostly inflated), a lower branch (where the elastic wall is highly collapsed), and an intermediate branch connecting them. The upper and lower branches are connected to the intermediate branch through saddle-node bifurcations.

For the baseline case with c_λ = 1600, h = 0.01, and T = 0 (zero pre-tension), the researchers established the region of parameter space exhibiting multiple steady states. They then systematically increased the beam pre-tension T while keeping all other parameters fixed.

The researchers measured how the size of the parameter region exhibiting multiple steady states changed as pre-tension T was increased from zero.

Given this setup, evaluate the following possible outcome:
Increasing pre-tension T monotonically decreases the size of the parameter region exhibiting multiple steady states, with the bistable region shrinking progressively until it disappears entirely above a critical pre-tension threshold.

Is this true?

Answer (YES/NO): NO